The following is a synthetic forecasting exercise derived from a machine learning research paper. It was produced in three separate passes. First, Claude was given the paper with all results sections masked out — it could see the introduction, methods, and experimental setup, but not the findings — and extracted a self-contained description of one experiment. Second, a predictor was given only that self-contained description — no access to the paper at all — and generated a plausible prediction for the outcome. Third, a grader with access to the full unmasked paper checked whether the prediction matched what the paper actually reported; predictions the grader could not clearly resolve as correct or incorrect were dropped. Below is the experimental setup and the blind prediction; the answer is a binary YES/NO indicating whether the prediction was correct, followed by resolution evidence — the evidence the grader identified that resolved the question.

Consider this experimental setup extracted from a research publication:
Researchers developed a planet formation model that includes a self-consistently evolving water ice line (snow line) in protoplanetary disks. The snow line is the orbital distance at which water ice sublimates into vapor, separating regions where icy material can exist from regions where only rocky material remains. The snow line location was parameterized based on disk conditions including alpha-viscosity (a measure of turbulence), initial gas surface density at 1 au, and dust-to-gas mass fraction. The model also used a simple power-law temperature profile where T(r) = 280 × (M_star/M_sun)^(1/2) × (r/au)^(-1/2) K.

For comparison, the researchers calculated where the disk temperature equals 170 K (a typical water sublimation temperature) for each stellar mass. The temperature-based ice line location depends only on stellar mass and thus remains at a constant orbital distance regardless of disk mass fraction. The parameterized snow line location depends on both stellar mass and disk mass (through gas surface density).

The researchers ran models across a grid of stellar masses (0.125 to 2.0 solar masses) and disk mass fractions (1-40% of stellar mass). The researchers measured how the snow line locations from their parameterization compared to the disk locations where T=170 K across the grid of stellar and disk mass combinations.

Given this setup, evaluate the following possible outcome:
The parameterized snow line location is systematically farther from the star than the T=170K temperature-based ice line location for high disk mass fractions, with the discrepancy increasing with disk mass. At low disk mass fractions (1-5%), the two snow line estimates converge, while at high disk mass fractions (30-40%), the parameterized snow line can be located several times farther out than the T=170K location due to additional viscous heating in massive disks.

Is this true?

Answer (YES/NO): NO